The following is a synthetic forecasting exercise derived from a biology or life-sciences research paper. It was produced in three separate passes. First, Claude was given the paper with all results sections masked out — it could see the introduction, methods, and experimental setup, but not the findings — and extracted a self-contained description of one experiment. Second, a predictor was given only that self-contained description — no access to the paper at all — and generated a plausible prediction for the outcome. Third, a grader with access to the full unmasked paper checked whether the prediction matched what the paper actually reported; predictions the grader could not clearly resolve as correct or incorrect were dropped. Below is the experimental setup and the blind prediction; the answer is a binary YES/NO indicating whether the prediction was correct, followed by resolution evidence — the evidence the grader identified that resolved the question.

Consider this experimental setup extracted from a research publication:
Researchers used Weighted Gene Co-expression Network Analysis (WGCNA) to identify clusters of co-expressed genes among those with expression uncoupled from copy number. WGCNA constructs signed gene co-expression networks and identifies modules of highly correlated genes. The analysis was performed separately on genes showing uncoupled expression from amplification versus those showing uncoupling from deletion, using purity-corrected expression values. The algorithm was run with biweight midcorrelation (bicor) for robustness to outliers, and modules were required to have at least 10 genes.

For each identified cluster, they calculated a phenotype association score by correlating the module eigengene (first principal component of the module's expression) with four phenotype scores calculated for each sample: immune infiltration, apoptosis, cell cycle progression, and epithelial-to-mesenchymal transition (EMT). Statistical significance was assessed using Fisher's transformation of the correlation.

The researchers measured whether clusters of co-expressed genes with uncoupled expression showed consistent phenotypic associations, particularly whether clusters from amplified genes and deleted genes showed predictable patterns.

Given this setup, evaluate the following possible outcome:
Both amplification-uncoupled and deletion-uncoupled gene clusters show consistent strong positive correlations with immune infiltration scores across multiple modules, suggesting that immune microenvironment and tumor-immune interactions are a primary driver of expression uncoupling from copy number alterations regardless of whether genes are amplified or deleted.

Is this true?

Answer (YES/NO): NO